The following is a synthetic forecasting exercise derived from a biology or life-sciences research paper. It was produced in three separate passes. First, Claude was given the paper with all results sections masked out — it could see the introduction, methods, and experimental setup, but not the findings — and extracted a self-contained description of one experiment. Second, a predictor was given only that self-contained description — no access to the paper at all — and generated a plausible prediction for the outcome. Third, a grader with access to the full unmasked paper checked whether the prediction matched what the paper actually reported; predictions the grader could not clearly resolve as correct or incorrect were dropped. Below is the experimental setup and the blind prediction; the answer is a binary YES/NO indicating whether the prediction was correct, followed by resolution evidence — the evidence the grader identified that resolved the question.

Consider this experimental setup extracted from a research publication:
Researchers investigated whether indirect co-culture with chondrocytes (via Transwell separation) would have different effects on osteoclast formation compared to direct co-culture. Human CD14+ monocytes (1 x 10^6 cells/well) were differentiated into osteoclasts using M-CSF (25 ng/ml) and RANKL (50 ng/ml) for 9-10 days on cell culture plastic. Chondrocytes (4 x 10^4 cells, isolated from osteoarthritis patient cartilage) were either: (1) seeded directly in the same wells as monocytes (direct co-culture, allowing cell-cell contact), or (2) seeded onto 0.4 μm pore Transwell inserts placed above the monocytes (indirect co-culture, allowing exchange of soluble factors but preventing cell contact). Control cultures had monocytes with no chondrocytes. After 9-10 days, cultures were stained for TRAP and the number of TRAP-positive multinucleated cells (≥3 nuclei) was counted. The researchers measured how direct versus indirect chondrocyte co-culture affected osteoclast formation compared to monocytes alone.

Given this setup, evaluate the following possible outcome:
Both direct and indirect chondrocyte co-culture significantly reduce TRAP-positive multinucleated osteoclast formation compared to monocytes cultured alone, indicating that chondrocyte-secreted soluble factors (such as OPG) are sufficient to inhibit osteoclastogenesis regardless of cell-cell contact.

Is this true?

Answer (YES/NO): NO